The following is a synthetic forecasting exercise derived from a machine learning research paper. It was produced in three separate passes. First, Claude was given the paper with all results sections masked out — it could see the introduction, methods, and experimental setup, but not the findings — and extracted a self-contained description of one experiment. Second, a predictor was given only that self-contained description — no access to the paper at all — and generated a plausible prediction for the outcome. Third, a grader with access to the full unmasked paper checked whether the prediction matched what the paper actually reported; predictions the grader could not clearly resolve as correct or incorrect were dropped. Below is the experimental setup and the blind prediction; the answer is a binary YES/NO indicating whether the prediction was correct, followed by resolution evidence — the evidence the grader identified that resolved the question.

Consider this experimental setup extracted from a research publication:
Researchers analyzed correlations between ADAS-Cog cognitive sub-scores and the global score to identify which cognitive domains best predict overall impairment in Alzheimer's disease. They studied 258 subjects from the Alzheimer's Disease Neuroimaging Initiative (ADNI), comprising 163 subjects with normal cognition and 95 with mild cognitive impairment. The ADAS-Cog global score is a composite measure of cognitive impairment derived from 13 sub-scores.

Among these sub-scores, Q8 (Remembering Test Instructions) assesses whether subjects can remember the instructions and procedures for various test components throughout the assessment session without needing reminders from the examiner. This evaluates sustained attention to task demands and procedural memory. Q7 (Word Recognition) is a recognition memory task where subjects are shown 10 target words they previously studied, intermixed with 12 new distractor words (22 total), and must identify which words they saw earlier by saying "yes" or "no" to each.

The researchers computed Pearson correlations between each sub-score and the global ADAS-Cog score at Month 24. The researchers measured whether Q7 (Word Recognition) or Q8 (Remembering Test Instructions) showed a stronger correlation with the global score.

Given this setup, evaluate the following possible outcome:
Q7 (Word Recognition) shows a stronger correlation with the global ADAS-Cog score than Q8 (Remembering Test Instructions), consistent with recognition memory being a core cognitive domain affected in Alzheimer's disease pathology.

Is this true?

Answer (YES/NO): NO